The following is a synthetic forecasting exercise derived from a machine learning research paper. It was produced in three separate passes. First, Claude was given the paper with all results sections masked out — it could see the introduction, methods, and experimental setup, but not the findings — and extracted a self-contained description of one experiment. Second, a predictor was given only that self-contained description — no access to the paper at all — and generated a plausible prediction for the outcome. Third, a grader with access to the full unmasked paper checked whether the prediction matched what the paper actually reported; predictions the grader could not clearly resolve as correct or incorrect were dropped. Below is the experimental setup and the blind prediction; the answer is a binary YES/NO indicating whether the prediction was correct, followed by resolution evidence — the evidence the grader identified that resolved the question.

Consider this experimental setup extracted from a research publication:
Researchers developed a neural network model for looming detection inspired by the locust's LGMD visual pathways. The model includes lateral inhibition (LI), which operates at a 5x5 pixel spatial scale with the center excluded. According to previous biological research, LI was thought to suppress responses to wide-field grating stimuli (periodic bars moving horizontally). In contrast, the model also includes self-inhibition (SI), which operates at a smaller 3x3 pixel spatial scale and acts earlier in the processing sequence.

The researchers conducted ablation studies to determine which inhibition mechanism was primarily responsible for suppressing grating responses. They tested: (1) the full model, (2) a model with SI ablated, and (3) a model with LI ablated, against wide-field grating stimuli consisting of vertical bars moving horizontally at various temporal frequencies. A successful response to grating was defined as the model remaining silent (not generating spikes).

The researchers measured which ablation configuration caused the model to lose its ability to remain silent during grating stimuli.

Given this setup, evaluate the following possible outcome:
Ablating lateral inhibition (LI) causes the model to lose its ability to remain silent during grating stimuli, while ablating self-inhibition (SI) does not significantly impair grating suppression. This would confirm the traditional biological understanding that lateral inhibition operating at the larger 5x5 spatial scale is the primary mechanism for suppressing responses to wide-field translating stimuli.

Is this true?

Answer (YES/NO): NO